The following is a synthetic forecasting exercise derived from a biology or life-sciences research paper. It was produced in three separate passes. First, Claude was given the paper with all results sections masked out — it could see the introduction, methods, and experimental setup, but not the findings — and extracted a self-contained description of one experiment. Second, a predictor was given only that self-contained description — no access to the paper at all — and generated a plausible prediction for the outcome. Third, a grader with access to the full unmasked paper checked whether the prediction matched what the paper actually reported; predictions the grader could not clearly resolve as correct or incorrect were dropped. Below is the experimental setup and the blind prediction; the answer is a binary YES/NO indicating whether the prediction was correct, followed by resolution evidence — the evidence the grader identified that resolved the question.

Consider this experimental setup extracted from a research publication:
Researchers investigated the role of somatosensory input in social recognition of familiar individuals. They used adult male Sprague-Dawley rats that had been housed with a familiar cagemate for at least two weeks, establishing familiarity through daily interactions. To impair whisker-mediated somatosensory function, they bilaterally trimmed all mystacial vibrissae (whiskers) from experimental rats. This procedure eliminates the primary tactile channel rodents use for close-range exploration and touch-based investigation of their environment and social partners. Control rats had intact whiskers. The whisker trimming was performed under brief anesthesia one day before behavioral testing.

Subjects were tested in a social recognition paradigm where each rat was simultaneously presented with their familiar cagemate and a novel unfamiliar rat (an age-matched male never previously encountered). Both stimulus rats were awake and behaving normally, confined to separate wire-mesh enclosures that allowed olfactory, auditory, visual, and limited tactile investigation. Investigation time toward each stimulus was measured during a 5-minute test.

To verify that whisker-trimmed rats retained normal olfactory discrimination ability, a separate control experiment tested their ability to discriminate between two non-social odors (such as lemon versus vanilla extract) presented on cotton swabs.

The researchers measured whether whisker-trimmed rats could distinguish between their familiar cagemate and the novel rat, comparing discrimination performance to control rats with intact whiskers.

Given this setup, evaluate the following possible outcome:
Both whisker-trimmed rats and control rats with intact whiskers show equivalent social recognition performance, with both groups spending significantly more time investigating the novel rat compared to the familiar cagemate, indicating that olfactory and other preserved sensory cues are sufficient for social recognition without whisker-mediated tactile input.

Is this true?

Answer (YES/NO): NO